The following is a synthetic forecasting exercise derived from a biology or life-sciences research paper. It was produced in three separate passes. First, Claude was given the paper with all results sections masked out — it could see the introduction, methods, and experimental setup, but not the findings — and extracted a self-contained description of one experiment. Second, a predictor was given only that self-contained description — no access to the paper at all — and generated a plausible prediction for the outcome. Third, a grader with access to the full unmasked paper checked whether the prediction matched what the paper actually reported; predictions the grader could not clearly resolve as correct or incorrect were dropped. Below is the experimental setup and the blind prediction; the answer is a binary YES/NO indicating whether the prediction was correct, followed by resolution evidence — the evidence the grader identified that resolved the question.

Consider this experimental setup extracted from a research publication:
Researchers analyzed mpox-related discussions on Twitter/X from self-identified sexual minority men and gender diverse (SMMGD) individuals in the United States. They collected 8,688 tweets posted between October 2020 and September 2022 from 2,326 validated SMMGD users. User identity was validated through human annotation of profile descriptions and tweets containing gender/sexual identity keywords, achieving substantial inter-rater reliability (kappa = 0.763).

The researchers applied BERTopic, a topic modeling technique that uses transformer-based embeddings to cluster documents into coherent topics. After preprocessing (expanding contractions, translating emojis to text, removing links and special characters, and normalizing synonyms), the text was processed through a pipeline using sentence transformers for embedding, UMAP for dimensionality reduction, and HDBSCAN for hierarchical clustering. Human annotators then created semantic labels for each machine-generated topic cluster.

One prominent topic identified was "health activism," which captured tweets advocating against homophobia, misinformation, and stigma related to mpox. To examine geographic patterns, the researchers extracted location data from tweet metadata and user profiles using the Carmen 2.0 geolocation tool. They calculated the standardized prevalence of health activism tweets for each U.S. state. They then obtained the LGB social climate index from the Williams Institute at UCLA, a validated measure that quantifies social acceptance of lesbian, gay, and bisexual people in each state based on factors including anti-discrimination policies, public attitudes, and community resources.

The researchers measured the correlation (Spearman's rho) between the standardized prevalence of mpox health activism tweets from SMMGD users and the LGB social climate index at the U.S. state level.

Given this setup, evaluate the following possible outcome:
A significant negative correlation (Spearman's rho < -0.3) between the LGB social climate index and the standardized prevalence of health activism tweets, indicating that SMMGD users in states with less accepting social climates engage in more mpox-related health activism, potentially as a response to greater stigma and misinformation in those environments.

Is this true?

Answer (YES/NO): YES